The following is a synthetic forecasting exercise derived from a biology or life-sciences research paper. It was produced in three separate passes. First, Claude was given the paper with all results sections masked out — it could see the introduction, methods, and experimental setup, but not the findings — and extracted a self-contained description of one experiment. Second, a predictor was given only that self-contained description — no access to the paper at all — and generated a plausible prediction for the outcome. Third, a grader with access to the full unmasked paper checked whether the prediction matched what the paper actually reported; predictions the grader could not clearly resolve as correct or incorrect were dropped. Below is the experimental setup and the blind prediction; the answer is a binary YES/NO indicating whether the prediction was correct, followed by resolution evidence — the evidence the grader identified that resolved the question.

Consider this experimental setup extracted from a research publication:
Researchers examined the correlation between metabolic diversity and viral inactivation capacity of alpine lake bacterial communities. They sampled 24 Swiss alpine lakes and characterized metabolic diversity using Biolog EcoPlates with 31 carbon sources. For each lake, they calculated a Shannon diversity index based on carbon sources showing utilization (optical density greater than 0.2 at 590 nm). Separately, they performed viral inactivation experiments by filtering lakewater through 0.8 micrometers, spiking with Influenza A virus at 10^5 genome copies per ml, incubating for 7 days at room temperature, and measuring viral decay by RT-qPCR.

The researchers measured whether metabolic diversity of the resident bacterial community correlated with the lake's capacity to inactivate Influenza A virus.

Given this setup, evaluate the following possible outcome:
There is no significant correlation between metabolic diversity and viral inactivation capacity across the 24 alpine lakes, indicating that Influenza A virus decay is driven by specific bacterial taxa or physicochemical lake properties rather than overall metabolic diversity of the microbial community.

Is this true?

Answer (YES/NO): NO